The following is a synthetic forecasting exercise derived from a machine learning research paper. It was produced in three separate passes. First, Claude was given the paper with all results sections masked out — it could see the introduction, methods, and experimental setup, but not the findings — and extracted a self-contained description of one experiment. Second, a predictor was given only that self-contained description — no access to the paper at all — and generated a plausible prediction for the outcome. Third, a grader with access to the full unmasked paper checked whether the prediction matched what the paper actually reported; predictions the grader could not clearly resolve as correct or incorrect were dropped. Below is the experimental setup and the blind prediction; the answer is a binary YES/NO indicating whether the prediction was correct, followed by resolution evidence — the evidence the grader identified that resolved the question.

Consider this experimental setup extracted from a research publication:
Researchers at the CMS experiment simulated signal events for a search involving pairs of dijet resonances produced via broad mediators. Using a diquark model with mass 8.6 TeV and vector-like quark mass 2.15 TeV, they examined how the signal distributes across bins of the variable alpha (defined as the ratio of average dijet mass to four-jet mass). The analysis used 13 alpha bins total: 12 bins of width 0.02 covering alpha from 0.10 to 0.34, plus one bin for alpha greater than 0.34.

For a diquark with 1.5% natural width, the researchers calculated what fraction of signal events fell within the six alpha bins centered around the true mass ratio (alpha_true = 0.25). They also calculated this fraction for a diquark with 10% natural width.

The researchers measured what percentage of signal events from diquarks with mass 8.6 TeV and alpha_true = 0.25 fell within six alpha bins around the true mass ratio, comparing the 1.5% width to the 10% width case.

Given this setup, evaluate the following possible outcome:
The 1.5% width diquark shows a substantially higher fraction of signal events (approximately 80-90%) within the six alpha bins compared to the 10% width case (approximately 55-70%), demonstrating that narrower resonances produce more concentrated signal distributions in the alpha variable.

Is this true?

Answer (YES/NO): NO